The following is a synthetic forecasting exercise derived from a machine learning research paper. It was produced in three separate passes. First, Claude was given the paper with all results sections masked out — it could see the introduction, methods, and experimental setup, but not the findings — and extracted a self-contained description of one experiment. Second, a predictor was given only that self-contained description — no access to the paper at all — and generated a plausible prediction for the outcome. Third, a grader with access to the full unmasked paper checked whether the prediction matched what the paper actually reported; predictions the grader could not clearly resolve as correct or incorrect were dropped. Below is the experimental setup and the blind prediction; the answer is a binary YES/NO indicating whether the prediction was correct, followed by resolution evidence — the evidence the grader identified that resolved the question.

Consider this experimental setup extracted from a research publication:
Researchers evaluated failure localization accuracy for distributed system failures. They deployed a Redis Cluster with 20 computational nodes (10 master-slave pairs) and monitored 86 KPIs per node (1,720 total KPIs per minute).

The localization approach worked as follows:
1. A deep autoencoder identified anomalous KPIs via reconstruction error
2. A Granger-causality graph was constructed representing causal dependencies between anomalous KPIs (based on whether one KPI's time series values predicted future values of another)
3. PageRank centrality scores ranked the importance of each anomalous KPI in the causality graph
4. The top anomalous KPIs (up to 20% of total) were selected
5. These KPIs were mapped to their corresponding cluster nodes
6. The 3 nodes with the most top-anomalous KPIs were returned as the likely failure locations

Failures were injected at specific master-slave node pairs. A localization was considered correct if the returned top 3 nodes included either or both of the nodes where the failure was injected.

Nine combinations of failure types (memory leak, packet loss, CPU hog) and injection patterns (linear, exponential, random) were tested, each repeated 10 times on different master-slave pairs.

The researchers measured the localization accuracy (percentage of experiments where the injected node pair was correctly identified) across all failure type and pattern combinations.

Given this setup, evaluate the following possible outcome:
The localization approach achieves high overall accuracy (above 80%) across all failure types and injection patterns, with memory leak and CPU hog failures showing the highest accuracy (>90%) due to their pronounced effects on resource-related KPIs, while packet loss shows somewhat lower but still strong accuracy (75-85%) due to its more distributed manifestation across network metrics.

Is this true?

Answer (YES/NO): NO